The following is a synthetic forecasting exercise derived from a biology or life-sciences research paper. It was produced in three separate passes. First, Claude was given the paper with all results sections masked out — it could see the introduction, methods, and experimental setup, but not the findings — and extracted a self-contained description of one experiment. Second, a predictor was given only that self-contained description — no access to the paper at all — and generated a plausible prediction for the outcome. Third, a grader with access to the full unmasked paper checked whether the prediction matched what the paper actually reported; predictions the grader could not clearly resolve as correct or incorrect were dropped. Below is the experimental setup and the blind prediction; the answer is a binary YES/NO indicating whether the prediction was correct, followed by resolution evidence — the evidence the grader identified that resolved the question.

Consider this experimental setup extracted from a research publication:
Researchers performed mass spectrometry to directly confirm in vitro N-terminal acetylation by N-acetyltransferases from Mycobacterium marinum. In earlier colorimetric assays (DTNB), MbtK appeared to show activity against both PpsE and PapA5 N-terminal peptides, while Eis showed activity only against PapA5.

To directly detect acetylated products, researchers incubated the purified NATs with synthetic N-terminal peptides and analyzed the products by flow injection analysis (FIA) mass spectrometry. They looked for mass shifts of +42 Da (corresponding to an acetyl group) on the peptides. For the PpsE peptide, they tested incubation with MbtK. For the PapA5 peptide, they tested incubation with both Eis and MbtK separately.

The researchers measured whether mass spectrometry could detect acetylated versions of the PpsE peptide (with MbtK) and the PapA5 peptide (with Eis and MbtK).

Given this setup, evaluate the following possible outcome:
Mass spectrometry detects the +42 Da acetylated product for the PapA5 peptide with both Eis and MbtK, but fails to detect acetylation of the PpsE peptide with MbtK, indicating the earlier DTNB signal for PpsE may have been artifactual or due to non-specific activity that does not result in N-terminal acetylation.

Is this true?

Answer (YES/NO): NO